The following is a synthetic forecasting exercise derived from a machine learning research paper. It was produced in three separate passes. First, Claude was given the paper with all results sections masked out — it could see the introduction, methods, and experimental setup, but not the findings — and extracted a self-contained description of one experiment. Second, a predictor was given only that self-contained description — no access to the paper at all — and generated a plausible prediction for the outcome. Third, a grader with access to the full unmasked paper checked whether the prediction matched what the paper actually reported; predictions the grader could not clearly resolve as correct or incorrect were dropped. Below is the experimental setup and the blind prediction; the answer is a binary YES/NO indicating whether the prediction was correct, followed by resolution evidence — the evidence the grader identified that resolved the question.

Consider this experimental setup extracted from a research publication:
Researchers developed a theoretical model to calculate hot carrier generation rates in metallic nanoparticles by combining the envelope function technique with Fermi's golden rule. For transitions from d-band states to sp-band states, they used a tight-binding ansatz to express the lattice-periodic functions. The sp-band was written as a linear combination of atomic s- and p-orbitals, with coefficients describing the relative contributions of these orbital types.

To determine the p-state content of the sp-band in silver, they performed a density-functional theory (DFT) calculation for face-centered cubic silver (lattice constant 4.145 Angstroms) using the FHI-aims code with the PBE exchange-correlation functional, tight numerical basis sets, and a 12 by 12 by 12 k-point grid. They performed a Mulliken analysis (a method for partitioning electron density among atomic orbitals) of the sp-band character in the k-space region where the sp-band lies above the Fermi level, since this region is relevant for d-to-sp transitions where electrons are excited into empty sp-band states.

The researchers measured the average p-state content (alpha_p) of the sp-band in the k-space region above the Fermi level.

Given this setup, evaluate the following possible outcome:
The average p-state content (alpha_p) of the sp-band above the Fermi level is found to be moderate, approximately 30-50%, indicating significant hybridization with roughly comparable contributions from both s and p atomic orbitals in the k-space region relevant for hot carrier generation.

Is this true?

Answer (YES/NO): NO